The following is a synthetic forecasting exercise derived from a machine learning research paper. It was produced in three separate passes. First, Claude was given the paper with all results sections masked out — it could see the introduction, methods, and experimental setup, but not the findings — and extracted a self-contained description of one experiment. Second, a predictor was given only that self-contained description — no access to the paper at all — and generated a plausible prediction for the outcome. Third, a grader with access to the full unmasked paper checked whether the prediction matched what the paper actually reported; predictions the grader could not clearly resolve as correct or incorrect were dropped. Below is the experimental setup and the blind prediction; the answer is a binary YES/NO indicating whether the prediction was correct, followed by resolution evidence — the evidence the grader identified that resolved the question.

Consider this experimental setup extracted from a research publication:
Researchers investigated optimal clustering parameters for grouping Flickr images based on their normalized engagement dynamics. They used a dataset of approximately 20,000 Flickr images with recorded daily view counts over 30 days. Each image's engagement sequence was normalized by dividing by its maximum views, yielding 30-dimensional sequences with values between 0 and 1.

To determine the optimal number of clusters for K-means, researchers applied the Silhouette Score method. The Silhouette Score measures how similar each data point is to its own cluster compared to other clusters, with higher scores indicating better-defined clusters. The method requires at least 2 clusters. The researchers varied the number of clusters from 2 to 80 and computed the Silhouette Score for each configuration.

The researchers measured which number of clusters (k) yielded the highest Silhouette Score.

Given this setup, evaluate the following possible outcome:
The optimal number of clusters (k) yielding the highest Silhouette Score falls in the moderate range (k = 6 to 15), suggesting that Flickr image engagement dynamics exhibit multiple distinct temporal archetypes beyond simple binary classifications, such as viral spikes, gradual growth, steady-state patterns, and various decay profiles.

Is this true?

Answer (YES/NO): NO